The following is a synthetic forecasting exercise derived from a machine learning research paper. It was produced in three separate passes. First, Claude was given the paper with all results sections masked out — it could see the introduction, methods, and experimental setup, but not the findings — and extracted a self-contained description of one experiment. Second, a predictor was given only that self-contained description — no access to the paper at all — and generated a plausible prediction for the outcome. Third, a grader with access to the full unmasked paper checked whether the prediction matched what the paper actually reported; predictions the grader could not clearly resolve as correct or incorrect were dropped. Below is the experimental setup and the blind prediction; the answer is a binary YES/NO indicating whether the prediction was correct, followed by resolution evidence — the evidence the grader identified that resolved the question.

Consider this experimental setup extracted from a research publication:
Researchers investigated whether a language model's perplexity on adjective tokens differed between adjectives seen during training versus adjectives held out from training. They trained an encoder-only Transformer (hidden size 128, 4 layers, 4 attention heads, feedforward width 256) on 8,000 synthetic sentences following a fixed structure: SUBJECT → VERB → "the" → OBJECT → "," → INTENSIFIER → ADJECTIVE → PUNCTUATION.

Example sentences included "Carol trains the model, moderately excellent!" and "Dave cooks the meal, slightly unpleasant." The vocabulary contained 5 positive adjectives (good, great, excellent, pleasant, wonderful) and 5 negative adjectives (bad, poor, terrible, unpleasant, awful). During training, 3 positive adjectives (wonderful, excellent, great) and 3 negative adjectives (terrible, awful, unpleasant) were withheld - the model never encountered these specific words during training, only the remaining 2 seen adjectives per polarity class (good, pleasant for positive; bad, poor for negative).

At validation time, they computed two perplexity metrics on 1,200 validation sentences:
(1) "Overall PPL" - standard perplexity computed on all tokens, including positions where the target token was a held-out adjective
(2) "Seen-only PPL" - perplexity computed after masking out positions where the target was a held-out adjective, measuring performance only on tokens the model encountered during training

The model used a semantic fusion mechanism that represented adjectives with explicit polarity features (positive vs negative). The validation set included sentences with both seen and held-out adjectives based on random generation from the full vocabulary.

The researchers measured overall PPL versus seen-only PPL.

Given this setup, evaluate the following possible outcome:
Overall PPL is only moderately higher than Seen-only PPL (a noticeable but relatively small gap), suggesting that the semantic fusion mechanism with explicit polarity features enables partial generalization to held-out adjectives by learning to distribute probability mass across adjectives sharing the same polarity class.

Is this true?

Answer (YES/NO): NO